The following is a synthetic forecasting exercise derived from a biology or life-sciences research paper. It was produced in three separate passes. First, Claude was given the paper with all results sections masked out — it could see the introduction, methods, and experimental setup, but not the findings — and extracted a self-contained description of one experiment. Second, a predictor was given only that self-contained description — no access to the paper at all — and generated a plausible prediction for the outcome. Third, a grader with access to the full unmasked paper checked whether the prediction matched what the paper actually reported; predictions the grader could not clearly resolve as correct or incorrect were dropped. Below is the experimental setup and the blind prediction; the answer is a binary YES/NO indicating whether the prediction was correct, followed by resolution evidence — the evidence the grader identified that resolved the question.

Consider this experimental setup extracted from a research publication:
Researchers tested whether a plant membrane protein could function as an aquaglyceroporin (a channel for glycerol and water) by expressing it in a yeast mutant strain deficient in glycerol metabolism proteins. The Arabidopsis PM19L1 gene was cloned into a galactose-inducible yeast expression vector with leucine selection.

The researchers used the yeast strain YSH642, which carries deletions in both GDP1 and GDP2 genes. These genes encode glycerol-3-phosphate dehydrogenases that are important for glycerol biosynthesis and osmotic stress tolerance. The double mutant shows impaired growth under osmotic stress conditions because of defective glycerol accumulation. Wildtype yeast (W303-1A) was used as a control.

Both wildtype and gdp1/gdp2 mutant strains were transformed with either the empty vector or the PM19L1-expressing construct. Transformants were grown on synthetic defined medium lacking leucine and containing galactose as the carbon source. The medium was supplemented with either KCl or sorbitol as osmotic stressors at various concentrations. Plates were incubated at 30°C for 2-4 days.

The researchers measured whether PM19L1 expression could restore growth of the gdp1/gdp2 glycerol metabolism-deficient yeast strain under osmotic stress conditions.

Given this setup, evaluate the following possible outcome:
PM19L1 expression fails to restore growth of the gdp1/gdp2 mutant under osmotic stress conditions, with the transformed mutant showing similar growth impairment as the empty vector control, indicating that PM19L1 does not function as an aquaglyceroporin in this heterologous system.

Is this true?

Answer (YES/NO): YES